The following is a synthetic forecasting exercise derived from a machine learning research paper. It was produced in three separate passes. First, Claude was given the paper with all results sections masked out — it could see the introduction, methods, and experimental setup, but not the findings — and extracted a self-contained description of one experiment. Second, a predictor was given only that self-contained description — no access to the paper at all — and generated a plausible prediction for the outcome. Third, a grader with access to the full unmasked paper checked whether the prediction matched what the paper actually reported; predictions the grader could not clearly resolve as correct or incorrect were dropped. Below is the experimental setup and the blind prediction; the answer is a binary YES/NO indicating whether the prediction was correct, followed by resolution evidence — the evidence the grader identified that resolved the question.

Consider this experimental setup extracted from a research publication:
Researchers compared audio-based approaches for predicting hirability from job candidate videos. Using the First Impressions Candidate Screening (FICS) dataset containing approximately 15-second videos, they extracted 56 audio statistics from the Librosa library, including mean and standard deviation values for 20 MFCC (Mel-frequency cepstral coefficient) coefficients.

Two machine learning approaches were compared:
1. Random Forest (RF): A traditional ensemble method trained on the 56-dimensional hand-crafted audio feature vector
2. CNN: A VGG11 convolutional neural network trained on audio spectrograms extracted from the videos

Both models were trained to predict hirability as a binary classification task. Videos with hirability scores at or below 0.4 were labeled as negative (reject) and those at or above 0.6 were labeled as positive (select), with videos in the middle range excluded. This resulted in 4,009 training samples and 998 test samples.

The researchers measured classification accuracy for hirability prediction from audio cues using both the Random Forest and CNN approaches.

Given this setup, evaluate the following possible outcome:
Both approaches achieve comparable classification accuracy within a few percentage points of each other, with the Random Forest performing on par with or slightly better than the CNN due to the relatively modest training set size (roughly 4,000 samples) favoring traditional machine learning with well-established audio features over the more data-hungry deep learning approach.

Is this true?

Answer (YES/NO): NO